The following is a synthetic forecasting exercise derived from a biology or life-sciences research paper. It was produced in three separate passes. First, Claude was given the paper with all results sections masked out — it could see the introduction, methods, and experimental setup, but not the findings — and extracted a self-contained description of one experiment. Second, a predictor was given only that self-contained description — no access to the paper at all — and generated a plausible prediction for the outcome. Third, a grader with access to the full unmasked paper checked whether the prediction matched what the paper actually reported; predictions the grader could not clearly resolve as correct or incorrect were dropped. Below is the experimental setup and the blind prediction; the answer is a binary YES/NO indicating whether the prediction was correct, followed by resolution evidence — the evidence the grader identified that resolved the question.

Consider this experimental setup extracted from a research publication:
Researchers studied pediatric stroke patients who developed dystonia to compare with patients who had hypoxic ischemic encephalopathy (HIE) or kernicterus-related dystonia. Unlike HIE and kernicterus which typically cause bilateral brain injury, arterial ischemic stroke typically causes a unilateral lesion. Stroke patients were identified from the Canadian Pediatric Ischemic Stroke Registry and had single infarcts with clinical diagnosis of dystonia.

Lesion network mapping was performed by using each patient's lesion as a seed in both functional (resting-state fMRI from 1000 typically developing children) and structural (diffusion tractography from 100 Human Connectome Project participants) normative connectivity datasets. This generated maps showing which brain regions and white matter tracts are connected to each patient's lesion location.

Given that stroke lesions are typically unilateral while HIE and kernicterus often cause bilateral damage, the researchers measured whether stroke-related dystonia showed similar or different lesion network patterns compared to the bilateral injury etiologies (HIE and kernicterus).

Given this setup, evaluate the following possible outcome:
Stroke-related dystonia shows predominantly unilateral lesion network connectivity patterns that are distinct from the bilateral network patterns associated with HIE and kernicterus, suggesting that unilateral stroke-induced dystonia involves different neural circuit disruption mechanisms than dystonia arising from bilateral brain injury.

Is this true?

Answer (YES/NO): NO